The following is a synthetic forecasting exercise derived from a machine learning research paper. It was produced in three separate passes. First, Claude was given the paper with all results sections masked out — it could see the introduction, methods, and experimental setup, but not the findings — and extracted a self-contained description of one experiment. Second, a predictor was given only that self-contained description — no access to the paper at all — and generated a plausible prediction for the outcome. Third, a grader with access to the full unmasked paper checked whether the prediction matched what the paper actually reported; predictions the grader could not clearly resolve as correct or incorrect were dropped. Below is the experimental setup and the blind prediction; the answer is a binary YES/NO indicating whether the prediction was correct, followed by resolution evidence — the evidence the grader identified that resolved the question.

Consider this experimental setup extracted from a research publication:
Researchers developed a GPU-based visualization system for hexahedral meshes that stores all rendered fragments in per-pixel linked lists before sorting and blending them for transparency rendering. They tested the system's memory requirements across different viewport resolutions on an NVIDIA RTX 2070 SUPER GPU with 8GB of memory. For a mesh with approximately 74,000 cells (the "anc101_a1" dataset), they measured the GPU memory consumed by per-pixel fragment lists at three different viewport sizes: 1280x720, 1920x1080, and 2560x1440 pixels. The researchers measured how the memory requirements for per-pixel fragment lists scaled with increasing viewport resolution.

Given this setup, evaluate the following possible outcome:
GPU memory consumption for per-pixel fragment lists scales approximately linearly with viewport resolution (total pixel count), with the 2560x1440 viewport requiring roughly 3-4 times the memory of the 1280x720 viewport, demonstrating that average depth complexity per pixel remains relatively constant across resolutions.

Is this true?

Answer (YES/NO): YES